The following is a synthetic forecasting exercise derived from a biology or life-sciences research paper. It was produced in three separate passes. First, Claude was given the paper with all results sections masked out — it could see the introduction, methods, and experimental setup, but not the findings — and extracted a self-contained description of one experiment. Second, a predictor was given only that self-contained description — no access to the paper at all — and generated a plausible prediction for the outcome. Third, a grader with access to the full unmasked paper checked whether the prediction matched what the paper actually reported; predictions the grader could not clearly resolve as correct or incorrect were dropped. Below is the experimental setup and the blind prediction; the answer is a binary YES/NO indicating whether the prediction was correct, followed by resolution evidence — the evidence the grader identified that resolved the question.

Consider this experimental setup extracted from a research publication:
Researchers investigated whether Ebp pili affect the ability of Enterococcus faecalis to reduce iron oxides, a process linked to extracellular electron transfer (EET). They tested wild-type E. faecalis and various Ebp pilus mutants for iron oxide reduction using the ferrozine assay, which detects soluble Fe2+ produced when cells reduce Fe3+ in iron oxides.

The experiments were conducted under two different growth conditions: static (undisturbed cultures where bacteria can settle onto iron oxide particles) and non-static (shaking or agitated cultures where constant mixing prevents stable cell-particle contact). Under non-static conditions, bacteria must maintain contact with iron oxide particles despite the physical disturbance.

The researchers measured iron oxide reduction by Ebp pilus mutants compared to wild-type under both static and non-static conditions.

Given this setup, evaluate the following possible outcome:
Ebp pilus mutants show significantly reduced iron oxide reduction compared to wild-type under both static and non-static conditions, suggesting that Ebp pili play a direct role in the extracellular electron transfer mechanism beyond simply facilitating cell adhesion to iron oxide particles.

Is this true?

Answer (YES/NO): NO